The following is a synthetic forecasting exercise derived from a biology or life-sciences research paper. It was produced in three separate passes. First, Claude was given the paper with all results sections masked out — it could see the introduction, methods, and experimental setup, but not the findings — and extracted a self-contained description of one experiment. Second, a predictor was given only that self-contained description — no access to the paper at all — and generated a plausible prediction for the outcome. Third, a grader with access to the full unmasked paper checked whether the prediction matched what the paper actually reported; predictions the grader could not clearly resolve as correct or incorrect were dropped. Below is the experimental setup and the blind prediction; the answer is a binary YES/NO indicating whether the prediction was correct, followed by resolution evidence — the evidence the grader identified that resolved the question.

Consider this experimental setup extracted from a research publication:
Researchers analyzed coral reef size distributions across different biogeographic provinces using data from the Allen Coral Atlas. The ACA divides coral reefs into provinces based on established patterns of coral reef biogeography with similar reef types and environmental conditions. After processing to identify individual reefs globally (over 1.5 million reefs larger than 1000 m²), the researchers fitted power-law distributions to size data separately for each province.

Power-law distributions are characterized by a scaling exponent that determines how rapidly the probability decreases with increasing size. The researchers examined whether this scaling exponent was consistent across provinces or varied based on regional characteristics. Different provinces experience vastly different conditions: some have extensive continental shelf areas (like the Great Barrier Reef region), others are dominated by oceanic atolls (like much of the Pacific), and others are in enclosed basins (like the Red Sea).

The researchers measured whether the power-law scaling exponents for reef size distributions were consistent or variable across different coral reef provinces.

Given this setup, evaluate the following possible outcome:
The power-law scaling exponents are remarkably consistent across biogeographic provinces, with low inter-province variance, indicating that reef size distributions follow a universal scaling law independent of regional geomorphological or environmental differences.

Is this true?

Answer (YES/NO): YES